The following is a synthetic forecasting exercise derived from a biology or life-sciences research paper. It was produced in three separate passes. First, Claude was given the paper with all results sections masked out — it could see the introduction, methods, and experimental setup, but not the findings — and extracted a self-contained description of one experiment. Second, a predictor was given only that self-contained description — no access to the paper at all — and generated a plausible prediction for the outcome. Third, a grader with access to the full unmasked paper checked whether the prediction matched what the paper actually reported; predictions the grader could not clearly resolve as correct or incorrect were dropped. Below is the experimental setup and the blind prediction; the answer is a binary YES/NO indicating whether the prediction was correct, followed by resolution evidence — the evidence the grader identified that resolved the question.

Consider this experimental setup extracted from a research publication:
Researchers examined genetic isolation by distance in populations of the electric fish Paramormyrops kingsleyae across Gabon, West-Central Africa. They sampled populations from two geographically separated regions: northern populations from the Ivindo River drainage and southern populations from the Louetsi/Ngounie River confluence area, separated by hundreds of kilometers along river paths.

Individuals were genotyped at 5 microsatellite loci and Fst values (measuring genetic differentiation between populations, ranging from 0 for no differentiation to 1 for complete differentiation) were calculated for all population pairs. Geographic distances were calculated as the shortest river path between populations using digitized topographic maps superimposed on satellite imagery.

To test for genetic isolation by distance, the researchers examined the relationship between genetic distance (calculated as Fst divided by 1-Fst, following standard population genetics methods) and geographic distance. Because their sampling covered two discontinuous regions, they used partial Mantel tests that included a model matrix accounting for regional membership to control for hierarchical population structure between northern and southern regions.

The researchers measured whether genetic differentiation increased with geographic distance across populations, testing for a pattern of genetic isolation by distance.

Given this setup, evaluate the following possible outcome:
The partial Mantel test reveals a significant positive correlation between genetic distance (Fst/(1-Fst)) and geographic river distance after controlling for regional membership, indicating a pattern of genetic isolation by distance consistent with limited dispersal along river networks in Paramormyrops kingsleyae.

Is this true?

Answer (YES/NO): NO